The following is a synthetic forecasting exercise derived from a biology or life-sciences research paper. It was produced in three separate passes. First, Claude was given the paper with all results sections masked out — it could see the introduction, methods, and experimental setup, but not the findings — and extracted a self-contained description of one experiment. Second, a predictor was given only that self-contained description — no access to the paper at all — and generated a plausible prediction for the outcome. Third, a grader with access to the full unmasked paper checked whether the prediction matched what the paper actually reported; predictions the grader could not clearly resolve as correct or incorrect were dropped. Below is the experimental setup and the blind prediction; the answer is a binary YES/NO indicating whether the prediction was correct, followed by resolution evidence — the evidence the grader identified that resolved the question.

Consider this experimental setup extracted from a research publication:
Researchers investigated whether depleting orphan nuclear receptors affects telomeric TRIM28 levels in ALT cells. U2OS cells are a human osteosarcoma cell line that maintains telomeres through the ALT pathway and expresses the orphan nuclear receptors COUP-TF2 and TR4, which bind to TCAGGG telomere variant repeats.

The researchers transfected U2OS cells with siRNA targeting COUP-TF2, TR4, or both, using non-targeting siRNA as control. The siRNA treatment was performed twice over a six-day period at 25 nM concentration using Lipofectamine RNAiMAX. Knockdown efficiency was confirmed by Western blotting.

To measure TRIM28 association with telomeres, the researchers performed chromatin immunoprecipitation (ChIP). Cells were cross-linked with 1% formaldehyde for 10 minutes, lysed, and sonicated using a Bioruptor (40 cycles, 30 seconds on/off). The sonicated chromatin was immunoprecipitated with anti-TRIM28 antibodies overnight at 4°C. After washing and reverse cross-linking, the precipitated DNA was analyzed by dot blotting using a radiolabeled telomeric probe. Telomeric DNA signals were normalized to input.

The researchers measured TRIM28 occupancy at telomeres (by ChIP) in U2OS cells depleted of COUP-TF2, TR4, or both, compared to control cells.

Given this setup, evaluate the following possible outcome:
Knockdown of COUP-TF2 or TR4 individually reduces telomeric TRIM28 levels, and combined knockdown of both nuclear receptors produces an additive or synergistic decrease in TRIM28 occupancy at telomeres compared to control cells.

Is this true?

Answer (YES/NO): NO